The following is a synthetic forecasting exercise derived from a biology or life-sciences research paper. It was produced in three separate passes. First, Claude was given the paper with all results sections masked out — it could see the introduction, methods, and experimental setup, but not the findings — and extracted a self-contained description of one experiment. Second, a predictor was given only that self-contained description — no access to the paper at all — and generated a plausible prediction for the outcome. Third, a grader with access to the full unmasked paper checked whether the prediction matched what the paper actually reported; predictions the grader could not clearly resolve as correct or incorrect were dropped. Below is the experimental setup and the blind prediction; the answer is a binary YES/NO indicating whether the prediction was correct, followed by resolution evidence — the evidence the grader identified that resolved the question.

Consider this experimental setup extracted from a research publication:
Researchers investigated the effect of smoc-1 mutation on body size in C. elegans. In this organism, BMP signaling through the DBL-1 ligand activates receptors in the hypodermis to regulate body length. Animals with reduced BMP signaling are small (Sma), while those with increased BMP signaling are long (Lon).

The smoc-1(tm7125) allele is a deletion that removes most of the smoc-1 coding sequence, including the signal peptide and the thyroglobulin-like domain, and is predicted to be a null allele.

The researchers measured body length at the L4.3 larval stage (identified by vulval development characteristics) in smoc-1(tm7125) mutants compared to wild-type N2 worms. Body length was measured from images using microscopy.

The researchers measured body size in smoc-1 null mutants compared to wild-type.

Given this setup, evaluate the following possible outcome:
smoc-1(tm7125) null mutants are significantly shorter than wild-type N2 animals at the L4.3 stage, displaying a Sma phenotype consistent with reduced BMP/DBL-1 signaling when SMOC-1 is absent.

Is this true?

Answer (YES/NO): YES